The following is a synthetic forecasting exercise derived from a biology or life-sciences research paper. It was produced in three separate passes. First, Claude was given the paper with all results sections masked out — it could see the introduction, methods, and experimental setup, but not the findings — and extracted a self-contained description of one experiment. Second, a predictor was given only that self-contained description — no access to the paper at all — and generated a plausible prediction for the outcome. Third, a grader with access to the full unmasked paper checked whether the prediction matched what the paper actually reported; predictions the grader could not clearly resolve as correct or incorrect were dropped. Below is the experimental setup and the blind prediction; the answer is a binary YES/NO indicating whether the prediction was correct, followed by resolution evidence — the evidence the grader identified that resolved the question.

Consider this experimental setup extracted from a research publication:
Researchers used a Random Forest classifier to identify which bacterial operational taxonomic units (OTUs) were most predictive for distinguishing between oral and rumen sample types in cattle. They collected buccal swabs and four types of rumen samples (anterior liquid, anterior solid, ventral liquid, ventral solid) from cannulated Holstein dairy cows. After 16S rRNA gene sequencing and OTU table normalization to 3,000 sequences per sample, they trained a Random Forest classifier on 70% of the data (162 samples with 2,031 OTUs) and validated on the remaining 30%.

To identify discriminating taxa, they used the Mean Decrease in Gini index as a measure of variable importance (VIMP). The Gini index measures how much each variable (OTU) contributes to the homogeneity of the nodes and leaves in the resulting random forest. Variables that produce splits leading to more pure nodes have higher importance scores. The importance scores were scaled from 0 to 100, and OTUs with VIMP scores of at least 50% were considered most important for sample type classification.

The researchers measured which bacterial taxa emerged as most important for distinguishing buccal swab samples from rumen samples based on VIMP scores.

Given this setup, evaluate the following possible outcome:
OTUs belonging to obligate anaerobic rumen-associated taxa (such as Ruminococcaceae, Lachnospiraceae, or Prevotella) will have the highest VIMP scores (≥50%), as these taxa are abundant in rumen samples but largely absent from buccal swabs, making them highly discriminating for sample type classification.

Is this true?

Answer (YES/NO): NO